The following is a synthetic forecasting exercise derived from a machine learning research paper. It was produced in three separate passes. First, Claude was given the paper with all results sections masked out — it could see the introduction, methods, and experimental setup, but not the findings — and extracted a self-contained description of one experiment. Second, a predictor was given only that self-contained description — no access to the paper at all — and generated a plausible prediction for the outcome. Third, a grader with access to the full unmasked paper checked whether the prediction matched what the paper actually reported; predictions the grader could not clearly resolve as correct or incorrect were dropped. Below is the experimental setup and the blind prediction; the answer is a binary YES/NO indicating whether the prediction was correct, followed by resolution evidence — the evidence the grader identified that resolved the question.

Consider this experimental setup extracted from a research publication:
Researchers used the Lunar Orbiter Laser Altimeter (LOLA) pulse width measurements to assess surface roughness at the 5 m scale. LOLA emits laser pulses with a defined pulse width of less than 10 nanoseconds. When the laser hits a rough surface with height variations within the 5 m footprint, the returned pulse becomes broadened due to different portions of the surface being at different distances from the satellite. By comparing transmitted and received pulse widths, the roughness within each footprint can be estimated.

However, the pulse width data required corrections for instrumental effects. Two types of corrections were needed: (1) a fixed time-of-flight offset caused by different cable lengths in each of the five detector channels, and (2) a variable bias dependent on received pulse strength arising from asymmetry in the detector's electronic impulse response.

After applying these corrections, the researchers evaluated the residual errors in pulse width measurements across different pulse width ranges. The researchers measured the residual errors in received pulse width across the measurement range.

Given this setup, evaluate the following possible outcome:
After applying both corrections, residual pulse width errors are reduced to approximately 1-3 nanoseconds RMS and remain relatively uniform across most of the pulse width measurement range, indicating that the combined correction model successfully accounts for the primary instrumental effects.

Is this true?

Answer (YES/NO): NO